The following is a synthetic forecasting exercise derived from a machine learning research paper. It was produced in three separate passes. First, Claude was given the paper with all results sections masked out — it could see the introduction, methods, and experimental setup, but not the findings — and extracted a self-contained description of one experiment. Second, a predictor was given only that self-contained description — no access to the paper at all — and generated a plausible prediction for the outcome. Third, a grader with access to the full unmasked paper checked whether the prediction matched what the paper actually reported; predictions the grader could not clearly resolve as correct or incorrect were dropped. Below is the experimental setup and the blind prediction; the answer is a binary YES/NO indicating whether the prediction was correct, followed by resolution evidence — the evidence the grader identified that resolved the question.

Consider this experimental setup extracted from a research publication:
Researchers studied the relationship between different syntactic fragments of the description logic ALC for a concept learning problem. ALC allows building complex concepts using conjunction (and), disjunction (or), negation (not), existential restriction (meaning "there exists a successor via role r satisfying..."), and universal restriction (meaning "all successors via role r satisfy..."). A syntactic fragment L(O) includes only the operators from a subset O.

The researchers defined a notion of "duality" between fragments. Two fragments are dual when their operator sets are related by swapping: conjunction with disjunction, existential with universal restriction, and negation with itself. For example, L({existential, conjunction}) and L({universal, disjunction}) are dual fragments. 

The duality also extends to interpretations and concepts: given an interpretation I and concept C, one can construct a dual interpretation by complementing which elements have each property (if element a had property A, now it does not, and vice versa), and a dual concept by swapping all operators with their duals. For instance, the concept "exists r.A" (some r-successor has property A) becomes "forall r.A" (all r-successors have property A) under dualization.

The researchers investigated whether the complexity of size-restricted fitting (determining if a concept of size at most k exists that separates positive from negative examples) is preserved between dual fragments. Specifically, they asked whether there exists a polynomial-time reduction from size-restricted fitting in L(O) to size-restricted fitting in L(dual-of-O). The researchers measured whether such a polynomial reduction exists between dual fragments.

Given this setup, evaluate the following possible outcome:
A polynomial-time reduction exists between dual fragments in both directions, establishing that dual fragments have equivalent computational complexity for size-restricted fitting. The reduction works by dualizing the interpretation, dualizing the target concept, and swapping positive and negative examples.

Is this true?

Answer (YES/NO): YES